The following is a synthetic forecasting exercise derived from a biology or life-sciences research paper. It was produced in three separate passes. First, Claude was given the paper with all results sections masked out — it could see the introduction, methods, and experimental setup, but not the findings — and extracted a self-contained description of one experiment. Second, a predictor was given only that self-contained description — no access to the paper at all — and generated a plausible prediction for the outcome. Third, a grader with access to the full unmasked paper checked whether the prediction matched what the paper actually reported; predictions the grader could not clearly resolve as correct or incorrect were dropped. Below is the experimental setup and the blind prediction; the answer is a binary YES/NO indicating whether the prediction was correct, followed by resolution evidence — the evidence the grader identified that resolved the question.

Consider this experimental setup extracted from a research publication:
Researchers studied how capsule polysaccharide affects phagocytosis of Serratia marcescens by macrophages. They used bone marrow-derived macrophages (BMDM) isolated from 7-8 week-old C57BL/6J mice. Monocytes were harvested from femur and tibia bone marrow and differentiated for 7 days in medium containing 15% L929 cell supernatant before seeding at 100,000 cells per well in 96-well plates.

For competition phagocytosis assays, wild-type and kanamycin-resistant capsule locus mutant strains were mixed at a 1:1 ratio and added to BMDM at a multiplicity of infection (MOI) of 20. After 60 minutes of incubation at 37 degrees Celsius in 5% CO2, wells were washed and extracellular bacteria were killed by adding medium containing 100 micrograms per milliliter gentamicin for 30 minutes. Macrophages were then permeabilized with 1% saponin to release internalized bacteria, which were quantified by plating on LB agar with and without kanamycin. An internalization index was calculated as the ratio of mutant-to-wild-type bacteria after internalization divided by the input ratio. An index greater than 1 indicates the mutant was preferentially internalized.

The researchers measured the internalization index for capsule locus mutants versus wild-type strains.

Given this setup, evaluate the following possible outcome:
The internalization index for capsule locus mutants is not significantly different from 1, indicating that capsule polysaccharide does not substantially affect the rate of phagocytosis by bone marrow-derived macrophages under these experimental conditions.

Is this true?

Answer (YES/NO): NO